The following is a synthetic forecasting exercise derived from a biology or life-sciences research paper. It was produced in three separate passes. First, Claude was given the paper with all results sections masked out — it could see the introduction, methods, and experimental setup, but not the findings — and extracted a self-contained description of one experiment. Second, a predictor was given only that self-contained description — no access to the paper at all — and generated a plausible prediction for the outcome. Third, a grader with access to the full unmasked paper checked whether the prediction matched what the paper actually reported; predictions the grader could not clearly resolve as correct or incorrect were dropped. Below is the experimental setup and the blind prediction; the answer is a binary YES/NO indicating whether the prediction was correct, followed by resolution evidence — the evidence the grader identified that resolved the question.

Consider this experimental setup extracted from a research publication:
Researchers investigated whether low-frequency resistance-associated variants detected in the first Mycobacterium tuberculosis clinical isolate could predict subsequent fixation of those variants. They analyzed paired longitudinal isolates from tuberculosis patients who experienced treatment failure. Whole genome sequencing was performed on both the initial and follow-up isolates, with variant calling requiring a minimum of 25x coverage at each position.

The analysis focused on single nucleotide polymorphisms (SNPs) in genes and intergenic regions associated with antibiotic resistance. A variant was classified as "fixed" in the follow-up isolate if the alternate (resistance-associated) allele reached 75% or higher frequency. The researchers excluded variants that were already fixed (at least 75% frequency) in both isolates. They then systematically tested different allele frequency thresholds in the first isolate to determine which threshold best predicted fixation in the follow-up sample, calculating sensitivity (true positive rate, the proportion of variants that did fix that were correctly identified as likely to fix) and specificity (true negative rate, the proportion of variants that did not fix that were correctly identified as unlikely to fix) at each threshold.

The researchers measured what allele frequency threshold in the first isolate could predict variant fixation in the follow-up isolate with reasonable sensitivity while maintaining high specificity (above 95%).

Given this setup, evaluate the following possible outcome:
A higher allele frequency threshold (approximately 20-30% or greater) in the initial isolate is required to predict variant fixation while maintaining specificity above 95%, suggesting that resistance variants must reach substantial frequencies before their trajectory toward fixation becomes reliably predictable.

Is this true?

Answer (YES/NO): NO